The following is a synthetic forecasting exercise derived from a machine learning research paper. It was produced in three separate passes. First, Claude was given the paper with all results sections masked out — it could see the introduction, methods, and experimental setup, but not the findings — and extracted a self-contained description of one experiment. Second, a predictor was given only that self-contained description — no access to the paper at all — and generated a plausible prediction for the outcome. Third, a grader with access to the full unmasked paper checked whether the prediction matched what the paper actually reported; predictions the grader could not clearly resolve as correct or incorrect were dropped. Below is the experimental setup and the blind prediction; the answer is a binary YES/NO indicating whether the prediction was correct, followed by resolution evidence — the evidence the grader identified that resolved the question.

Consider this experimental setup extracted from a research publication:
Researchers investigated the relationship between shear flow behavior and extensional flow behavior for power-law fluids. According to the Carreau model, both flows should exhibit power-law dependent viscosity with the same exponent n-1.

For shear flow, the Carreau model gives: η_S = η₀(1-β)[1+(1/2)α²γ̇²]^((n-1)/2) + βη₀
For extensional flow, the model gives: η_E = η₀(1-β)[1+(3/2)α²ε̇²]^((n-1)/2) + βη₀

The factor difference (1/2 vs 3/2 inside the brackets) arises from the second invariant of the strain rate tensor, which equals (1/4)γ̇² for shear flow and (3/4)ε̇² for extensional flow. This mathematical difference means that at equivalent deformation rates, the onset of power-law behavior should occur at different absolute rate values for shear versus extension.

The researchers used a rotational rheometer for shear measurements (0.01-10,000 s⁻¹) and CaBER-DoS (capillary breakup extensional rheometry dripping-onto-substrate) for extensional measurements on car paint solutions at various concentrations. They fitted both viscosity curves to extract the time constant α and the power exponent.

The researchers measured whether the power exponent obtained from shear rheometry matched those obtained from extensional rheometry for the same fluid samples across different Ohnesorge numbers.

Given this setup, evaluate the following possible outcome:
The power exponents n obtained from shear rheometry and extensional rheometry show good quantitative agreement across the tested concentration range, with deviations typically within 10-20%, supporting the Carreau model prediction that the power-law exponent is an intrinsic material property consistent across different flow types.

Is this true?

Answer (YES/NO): NO